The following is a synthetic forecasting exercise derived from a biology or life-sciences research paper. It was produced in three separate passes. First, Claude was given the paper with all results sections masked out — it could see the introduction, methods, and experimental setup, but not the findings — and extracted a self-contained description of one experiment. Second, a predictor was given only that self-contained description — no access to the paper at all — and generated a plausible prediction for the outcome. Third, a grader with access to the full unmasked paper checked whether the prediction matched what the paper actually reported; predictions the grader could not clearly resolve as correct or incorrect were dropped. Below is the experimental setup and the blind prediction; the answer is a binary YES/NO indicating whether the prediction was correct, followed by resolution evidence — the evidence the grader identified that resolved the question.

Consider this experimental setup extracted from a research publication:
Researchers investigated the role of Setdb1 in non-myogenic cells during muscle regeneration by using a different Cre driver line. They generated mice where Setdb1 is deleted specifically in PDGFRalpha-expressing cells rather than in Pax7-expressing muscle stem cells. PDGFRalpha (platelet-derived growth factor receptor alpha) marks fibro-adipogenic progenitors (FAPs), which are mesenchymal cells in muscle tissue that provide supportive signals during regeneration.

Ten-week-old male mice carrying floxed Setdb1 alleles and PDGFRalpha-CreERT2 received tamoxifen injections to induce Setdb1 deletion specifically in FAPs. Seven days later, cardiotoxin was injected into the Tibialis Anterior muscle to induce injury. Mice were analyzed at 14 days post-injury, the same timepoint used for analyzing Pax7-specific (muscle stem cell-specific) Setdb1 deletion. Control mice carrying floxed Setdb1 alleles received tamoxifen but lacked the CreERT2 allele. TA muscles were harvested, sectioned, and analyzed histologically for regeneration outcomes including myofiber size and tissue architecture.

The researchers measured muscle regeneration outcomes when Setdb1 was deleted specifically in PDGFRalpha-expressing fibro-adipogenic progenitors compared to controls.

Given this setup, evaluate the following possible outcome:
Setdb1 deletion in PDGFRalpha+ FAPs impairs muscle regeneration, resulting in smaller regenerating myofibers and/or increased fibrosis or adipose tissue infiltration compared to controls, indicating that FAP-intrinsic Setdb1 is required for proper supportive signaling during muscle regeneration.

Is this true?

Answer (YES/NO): NO